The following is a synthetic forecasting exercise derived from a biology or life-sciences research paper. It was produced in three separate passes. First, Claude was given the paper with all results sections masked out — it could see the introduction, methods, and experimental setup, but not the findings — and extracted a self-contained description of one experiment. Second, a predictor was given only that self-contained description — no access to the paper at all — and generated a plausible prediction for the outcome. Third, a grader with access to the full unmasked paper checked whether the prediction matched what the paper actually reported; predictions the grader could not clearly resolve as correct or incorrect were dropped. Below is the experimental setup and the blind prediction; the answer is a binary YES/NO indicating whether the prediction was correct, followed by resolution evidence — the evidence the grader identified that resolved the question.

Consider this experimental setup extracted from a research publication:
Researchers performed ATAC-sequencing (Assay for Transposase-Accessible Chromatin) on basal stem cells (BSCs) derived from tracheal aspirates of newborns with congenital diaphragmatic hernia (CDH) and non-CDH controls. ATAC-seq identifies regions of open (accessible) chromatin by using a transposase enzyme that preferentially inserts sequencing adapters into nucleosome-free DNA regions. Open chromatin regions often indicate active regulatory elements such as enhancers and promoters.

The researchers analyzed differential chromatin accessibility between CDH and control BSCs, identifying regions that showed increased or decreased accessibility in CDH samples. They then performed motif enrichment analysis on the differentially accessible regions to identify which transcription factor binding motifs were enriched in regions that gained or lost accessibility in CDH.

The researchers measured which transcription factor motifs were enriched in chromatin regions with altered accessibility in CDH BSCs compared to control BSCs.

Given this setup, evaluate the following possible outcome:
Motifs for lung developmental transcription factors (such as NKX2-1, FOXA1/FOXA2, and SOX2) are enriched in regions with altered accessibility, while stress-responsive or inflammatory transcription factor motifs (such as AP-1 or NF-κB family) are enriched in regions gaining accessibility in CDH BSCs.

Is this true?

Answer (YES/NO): NO